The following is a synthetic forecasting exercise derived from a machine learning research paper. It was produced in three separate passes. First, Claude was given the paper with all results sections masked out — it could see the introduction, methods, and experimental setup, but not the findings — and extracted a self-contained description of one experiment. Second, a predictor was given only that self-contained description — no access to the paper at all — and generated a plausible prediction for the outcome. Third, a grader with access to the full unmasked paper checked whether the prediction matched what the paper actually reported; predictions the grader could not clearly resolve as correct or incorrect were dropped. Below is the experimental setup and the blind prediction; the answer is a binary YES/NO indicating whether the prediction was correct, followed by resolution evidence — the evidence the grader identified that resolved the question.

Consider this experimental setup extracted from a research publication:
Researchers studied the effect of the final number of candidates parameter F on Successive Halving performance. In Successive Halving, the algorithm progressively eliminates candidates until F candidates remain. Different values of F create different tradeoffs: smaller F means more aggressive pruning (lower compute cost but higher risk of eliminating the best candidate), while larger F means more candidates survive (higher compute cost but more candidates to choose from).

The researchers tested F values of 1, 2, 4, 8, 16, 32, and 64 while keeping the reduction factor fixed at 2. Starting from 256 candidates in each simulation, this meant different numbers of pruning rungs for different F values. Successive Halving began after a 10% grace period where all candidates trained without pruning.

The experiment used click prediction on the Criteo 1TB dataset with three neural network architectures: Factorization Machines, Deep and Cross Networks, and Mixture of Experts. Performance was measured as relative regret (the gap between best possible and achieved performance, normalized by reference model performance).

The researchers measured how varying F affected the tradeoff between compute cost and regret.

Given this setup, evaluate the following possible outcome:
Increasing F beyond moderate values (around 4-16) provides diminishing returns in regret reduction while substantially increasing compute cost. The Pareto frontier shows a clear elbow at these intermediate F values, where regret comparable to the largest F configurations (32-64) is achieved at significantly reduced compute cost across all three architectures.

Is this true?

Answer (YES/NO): NO